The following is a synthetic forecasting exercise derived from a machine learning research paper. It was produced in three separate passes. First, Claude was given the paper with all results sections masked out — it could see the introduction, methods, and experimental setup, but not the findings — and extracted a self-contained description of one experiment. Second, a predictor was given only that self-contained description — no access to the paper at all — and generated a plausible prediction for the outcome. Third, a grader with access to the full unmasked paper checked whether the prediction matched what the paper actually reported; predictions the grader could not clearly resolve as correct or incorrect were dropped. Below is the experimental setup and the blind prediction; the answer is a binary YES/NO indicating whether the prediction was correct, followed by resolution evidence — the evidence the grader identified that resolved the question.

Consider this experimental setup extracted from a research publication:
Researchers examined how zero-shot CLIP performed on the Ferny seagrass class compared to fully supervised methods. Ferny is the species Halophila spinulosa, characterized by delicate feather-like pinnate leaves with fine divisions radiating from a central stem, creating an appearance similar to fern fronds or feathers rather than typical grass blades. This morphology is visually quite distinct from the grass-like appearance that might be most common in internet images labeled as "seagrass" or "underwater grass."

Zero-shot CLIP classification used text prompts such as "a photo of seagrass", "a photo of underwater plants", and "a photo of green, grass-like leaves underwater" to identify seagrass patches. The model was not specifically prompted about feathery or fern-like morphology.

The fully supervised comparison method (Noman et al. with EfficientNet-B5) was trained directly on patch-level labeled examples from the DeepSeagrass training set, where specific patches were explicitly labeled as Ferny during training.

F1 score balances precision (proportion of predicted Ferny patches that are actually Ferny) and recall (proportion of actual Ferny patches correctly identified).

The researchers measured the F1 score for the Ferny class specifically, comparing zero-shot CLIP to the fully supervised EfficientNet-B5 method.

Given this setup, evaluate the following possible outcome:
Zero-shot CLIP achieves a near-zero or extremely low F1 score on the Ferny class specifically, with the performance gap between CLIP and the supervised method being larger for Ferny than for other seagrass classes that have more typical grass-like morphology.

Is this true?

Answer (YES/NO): NO